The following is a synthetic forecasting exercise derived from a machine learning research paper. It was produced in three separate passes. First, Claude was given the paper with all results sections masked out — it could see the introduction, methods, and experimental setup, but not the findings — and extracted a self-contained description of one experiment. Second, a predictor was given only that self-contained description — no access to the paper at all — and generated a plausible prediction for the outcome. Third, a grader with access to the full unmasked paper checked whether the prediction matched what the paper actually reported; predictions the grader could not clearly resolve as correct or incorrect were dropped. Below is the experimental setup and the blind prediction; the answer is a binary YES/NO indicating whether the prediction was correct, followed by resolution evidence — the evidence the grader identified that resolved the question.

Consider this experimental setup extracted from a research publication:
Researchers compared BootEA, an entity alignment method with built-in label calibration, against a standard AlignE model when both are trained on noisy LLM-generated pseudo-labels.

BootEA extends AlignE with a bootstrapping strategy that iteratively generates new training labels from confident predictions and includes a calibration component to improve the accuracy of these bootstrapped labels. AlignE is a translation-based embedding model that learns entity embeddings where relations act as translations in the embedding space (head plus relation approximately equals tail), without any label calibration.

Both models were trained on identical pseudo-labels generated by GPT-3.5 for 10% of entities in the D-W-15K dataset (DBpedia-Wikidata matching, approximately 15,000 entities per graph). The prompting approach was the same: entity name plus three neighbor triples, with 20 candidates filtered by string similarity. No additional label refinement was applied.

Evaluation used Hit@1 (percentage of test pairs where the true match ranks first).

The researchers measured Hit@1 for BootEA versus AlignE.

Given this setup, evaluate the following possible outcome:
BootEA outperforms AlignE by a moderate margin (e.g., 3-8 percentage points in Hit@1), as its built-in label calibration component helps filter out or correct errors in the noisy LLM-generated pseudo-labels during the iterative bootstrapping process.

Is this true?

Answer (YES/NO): NO